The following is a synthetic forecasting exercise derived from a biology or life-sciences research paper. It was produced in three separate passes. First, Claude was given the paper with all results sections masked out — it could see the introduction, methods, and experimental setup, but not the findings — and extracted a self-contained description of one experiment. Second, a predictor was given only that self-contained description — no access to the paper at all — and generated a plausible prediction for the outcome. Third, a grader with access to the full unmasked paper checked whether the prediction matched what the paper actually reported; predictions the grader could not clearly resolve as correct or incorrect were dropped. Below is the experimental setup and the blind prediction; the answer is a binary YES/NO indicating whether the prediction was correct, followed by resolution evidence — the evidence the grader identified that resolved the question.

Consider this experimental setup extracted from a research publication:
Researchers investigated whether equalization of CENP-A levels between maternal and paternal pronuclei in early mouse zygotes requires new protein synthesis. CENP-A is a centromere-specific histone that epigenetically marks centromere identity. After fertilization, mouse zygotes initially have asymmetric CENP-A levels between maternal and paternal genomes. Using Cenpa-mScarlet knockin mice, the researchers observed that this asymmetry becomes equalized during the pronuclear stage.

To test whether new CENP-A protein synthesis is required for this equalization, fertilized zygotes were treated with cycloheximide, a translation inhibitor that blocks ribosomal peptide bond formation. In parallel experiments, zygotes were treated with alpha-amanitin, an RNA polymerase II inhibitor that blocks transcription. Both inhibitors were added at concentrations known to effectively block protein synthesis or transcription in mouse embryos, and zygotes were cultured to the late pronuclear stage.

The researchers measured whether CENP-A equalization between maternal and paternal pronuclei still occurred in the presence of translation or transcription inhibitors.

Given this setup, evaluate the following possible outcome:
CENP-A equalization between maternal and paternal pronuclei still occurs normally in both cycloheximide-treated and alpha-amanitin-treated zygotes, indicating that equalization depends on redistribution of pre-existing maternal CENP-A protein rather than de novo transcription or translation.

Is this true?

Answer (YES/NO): YES